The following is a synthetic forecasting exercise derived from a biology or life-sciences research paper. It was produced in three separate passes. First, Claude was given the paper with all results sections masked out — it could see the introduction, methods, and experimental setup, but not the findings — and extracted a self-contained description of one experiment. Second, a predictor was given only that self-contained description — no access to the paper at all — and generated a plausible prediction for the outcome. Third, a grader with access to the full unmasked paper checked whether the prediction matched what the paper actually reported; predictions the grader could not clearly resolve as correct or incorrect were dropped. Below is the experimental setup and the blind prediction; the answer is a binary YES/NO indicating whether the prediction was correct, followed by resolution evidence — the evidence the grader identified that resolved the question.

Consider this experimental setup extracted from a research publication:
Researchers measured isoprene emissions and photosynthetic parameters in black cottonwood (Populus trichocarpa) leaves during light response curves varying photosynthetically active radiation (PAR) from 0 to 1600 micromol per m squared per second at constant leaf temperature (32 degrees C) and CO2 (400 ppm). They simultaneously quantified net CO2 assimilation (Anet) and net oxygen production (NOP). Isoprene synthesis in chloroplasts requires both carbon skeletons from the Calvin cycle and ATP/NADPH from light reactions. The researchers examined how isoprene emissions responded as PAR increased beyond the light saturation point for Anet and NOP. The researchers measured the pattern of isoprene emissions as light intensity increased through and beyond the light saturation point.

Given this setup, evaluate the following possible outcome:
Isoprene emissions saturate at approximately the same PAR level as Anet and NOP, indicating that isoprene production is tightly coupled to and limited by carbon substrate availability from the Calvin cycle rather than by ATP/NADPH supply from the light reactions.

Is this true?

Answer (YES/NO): NO